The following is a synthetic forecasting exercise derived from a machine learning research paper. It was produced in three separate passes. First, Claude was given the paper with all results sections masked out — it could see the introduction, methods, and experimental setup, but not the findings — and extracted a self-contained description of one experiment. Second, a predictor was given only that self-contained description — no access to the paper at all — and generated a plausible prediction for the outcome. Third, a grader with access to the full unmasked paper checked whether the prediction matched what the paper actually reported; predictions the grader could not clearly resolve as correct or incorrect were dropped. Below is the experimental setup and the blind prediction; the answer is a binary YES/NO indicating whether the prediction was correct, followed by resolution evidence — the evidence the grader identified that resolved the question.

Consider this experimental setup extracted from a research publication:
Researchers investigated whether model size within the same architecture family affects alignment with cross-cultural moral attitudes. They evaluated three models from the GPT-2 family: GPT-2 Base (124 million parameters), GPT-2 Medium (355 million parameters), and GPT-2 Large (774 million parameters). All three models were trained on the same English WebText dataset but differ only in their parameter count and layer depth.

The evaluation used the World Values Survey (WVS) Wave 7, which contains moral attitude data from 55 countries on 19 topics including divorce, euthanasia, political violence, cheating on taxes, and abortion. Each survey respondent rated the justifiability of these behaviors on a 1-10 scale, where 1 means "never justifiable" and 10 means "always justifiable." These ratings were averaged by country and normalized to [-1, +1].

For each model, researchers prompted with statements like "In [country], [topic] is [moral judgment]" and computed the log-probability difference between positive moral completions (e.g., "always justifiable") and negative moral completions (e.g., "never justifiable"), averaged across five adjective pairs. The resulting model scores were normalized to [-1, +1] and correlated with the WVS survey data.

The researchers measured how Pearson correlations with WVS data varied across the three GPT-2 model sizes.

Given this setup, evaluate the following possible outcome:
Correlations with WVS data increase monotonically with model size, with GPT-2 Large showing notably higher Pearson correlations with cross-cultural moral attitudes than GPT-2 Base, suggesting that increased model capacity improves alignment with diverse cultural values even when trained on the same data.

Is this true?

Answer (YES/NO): NO